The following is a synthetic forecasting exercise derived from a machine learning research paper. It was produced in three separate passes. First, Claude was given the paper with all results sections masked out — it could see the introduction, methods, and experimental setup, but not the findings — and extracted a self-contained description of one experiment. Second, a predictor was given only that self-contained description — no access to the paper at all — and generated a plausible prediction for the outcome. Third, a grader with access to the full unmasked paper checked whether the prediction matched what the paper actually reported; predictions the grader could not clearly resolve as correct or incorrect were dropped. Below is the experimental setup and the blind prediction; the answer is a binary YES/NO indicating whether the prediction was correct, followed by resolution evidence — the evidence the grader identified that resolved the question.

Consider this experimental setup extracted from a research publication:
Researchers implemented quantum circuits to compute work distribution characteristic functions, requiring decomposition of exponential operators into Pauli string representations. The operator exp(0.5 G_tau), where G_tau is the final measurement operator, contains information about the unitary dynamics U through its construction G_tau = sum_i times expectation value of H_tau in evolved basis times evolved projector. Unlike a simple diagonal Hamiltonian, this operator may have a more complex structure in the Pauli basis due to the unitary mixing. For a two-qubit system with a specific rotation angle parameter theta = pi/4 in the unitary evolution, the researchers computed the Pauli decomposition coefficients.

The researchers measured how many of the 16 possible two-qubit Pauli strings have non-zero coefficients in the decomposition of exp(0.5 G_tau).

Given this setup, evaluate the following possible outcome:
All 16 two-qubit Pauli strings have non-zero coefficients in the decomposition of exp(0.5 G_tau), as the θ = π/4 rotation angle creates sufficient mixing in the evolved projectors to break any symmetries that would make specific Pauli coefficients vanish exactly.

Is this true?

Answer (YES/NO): NO